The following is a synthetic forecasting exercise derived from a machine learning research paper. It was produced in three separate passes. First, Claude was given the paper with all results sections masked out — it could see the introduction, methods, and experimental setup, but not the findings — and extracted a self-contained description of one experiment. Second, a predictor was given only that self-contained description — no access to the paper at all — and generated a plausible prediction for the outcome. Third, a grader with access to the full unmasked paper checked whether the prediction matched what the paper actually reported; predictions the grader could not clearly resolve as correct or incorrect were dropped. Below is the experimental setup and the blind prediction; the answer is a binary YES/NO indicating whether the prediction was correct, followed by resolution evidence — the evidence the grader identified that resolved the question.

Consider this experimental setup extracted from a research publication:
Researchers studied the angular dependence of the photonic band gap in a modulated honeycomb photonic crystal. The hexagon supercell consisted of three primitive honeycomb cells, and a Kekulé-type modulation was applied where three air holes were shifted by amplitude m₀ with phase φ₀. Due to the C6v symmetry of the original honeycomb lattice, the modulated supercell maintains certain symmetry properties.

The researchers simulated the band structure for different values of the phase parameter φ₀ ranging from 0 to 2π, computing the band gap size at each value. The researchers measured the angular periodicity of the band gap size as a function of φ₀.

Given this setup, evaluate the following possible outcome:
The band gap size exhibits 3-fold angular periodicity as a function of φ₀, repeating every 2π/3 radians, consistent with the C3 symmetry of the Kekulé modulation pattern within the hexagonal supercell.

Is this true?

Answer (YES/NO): NO